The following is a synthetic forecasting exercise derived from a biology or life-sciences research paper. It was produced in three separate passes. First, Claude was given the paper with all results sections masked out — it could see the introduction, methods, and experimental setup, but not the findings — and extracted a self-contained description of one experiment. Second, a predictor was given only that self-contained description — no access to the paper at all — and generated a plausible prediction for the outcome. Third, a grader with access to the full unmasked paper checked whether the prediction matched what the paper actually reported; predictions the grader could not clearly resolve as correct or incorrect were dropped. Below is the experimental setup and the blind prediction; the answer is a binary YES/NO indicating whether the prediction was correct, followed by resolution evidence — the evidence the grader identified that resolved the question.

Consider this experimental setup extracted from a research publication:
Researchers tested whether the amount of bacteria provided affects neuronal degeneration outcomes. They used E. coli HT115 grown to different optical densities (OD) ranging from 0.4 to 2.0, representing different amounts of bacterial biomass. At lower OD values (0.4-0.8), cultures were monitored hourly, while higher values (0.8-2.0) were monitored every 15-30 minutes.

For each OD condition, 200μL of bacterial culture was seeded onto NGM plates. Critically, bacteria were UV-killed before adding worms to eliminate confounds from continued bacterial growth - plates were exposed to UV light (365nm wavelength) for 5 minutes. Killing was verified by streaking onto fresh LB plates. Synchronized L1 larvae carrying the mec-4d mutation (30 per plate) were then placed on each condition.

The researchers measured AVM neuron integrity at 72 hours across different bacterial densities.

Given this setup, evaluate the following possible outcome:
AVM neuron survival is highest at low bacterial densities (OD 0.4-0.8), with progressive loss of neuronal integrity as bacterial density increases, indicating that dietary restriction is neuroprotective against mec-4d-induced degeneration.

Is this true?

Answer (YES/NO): NO